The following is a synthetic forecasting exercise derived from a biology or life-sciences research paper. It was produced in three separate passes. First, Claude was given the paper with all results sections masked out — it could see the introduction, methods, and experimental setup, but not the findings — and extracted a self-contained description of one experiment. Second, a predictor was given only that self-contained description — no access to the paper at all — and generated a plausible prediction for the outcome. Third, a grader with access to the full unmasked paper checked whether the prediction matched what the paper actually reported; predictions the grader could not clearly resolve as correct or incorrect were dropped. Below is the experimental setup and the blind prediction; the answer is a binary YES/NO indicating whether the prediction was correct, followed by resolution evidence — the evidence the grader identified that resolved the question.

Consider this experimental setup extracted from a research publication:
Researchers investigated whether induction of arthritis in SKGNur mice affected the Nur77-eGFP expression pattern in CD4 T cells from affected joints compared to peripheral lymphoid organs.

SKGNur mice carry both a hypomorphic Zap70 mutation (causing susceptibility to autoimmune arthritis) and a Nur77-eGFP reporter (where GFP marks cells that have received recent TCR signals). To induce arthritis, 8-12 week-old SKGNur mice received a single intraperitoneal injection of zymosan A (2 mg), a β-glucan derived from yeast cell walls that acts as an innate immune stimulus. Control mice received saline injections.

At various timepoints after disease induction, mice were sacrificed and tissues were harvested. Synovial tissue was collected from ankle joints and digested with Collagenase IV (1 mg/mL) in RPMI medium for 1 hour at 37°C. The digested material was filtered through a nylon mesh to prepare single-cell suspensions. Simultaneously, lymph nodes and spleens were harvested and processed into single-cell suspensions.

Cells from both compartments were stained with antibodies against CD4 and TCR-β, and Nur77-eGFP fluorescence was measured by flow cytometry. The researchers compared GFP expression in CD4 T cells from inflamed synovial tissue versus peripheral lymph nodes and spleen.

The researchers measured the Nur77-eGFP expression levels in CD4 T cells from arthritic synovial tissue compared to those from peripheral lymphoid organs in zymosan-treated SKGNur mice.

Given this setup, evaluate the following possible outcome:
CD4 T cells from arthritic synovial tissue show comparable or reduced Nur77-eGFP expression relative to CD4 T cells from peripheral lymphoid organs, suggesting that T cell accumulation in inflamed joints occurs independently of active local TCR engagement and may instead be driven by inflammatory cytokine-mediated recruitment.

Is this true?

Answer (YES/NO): NO